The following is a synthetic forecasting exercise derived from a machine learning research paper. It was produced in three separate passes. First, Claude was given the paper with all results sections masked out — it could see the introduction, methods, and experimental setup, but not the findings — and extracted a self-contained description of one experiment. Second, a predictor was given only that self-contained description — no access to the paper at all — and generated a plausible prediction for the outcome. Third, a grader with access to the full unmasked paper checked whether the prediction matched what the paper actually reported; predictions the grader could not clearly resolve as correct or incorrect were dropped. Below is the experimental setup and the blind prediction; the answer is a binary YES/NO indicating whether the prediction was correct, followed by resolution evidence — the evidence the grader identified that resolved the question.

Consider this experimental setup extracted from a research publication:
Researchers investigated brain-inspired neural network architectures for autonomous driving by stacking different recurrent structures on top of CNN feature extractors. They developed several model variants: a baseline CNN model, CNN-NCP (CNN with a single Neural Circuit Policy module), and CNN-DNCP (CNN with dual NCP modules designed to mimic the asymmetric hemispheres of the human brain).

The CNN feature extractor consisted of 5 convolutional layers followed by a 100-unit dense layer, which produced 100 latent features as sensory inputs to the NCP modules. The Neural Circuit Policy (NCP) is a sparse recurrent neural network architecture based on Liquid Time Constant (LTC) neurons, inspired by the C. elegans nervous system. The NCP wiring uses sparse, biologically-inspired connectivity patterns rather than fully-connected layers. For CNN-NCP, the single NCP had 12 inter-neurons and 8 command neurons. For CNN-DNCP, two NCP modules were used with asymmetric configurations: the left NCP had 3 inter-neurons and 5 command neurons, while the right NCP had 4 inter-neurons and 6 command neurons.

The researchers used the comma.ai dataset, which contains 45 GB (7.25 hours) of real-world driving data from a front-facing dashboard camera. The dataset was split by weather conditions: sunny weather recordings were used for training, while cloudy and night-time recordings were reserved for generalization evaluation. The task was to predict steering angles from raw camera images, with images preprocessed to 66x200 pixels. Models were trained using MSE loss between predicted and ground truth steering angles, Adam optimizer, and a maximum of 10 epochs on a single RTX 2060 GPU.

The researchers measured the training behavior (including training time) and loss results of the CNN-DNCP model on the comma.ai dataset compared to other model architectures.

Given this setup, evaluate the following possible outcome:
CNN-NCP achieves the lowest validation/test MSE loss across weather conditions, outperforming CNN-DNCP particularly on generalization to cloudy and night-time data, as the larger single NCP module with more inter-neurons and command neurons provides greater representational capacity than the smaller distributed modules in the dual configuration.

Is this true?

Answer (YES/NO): NO